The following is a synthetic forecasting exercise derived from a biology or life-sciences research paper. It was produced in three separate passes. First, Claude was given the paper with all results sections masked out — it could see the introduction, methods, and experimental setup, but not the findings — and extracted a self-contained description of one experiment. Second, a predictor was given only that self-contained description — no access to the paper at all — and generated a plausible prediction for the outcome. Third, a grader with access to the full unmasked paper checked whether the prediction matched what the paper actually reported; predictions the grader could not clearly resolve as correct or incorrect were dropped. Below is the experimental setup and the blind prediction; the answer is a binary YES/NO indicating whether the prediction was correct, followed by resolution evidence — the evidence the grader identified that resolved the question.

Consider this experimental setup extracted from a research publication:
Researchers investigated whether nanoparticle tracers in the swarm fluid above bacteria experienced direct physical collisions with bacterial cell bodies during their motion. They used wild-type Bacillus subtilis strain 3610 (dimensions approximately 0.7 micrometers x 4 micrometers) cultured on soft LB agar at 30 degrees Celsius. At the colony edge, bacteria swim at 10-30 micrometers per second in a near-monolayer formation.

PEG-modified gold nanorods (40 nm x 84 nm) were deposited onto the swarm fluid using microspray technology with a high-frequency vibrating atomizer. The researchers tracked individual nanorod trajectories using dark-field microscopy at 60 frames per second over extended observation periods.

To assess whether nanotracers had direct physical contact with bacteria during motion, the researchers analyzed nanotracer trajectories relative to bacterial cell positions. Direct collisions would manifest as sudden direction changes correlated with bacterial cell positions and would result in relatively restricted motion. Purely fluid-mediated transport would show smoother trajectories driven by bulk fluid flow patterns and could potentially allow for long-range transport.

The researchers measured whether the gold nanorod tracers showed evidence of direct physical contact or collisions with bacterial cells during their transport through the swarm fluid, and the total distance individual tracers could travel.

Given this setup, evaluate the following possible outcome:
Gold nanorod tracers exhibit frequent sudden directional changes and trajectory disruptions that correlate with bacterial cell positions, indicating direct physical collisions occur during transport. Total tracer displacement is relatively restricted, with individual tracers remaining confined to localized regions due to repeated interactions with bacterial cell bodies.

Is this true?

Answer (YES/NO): NO